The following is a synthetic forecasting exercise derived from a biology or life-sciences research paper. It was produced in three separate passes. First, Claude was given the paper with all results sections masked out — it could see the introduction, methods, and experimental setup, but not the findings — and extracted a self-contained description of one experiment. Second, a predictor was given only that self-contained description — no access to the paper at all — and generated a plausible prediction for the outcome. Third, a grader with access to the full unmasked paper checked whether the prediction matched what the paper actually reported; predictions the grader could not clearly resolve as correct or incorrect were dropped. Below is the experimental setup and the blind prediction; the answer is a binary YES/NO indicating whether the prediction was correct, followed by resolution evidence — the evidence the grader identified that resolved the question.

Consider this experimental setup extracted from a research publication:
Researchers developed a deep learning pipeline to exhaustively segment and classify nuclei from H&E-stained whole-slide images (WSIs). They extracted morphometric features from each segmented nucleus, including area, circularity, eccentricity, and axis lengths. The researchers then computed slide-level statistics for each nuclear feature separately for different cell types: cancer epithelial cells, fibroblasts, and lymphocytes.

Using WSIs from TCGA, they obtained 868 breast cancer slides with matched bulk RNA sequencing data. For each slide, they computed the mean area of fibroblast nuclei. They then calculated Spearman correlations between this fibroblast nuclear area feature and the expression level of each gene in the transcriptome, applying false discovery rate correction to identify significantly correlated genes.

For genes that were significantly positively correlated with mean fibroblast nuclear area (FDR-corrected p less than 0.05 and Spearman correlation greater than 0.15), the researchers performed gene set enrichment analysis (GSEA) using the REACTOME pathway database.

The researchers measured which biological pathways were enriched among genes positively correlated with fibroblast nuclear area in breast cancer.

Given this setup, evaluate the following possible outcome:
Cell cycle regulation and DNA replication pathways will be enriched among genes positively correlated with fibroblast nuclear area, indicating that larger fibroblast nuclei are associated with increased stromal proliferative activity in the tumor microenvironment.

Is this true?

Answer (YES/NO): NO